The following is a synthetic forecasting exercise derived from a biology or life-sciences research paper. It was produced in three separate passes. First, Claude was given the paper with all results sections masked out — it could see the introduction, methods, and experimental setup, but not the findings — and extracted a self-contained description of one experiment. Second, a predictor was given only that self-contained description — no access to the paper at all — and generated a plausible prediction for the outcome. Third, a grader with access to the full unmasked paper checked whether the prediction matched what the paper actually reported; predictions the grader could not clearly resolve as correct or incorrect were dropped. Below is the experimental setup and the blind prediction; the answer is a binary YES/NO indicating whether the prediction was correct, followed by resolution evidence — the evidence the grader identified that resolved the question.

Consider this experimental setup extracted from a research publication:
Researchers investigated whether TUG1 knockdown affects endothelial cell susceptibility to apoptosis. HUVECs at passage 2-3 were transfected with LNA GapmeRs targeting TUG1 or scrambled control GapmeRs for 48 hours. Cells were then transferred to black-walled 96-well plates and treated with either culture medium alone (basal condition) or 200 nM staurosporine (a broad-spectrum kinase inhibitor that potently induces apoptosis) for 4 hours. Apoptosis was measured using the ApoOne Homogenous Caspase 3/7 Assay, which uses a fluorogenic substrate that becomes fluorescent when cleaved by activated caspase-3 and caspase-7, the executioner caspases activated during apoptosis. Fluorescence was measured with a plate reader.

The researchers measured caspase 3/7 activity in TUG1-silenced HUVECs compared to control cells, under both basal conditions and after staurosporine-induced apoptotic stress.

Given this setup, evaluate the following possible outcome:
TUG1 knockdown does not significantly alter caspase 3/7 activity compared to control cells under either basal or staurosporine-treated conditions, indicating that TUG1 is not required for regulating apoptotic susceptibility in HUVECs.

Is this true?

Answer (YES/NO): YES